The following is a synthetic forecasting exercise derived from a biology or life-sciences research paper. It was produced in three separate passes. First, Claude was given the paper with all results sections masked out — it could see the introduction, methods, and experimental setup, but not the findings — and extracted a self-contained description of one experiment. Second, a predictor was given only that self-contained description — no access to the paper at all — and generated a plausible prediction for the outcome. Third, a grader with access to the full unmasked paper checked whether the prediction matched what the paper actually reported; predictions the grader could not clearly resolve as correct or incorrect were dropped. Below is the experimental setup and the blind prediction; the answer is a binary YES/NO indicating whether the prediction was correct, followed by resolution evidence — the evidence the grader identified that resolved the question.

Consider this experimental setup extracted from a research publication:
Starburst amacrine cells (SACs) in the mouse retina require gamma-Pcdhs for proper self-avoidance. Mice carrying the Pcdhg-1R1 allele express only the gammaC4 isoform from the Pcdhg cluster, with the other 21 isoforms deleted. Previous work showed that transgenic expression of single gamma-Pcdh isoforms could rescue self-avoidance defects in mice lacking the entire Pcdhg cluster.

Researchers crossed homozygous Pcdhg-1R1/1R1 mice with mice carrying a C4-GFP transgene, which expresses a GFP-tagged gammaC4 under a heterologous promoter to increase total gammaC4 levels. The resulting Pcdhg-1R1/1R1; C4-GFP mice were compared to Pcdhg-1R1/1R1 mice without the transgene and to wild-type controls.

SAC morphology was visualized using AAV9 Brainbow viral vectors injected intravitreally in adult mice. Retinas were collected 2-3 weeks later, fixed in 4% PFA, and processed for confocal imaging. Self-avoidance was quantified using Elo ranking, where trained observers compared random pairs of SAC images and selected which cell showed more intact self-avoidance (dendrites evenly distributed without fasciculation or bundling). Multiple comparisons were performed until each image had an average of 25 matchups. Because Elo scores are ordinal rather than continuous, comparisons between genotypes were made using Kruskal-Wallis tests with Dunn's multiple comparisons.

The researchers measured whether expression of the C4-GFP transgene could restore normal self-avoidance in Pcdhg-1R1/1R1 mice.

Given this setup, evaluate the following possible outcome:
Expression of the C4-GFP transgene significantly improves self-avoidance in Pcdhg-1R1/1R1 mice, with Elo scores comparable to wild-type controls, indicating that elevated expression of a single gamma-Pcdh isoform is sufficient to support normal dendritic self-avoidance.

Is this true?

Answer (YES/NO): NO